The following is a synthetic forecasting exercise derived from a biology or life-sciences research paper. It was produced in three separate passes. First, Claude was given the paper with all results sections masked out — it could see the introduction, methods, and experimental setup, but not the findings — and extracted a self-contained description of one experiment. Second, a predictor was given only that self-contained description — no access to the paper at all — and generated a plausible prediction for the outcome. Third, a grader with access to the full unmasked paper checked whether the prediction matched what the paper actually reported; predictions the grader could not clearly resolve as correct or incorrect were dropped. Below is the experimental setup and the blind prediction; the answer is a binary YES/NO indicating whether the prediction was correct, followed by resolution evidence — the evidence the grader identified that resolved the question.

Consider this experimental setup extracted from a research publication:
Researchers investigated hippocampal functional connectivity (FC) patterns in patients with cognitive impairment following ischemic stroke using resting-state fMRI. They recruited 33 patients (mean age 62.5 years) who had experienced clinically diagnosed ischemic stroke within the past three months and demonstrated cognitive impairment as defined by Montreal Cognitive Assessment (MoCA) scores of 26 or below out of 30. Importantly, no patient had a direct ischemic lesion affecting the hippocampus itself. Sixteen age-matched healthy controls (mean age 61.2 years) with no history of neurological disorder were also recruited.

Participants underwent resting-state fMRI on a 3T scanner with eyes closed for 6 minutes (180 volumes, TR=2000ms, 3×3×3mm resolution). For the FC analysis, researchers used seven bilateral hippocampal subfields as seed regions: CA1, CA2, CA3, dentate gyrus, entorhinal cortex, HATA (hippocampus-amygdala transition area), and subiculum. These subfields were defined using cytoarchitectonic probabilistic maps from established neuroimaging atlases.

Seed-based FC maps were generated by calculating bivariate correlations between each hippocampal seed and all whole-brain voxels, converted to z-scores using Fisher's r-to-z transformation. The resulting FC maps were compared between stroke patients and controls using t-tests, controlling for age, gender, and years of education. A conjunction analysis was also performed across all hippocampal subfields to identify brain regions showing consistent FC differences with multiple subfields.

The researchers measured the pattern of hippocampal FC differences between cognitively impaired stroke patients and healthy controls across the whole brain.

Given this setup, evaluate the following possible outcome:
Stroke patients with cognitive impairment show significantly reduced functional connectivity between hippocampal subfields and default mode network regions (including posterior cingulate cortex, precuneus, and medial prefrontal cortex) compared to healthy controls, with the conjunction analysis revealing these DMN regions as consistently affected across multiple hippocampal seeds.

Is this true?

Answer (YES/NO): NO